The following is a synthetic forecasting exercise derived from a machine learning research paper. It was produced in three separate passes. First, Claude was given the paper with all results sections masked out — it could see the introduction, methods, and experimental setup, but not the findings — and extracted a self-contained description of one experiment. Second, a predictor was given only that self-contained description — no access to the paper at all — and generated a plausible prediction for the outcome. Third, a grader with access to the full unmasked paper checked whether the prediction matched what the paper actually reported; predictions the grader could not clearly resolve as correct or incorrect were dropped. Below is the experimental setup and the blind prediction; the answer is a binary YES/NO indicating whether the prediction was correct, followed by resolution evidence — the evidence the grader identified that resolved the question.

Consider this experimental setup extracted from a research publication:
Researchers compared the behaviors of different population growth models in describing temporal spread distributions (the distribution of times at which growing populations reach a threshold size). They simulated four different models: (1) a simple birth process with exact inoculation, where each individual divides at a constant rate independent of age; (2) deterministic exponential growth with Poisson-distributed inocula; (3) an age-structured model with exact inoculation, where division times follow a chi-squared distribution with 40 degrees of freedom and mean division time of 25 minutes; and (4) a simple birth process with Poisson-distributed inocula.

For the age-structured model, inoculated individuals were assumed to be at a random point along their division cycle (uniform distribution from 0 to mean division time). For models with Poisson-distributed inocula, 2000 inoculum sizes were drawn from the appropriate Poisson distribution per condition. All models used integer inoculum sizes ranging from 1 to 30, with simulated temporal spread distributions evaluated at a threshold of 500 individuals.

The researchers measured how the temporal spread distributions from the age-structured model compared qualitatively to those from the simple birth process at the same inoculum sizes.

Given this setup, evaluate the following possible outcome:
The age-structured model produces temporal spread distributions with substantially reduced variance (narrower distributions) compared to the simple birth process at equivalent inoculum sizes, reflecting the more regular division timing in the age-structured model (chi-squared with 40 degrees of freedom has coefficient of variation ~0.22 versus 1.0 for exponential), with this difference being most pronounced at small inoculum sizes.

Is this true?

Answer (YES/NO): YES